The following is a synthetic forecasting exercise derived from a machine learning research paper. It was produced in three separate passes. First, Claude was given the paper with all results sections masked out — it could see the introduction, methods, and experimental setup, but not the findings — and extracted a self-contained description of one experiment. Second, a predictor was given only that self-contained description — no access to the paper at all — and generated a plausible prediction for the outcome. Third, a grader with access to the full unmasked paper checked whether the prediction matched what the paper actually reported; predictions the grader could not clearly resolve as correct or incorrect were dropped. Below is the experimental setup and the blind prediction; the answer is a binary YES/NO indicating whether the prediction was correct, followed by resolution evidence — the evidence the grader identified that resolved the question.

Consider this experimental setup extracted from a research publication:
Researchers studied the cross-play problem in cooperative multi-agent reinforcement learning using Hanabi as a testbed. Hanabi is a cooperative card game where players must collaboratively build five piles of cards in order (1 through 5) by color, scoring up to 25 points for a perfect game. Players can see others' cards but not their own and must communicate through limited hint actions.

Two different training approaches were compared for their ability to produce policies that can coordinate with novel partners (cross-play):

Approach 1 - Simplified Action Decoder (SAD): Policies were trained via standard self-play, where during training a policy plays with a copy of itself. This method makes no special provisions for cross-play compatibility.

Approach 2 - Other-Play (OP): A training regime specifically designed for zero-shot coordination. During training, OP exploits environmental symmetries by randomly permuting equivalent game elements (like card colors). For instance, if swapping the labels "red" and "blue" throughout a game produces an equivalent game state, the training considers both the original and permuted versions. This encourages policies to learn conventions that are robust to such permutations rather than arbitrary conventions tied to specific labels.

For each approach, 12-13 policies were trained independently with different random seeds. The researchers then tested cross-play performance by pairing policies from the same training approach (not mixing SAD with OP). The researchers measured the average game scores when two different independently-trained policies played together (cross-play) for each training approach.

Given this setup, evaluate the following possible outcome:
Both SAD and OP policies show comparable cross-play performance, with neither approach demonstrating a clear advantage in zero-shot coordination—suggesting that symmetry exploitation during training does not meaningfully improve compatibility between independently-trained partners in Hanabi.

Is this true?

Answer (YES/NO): NO